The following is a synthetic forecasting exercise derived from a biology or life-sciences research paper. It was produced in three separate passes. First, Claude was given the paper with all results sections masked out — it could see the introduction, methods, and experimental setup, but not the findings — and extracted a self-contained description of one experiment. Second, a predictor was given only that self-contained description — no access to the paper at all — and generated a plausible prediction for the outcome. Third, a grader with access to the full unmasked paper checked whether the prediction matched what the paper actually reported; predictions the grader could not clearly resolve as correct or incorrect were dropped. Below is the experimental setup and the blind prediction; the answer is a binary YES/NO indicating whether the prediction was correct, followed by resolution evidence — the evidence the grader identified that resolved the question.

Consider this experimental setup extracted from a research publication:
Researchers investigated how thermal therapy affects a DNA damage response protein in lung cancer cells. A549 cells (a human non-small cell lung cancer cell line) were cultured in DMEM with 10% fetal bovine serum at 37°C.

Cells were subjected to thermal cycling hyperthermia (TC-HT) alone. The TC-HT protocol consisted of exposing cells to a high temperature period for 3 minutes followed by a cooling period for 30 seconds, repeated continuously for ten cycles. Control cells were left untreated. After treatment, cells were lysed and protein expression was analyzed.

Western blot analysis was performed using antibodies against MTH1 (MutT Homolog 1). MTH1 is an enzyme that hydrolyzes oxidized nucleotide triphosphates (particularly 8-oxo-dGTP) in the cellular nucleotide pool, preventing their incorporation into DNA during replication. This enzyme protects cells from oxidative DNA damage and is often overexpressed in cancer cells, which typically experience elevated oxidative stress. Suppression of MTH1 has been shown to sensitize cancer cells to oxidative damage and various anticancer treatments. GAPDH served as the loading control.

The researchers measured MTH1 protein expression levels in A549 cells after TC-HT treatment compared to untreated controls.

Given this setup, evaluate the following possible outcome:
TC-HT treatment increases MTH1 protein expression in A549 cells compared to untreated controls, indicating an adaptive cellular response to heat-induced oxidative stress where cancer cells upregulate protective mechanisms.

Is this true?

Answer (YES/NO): NO